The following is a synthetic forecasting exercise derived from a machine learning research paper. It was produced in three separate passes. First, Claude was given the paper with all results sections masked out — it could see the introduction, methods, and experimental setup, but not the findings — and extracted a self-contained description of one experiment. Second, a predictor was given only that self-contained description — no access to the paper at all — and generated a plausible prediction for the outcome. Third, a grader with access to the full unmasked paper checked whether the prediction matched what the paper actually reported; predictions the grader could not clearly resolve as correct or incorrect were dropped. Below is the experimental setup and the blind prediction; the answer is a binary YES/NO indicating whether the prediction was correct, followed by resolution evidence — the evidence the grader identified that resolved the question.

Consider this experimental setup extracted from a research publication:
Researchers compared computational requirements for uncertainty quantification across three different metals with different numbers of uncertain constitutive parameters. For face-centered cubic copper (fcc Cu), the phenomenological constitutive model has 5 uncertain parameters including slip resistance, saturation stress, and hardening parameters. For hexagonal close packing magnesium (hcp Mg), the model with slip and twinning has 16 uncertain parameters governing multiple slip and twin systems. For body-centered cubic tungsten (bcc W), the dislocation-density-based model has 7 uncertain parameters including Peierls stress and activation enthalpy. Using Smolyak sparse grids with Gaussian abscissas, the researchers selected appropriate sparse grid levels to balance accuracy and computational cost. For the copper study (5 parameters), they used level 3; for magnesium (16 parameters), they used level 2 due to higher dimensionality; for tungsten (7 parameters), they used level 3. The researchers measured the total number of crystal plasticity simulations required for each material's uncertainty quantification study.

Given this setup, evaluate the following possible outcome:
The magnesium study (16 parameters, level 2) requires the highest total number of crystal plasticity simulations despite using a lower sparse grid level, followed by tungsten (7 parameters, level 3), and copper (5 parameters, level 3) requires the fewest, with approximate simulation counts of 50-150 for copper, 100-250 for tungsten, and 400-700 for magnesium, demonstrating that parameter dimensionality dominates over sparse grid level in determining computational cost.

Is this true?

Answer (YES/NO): NO